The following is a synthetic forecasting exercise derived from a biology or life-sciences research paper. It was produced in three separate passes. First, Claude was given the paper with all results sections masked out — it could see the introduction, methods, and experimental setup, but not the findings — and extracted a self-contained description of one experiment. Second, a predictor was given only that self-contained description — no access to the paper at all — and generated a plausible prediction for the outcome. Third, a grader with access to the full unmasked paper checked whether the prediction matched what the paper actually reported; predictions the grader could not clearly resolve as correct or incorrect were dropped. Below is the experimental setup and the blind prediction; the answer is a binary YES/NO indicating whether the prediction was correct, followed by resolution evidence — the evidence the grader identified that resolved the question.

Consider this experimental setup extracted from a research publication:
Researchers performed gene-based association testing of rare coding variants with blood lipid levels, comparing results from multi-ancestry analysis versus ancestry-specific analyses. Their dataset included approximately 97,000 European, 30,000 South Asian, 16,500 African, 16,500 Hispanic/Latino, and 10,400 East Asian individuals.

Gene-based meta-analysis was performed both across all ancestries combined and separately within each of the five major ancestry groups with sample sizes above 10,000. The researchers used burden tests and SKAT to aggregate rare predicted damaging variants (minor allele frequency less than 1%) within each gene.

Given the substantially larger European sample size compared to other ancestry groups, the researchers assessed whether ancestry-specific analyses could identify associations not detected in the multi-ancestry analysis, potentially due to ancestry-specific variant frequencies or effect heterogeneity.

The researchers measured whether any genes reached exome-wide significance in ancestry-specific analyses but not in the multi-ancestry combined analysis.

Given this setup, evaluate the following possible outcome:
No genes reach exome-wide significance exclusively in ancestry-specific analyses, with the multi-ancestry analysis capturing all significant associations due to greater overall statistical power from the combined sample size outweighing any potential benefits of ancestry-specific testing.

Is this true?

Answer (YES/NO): NO